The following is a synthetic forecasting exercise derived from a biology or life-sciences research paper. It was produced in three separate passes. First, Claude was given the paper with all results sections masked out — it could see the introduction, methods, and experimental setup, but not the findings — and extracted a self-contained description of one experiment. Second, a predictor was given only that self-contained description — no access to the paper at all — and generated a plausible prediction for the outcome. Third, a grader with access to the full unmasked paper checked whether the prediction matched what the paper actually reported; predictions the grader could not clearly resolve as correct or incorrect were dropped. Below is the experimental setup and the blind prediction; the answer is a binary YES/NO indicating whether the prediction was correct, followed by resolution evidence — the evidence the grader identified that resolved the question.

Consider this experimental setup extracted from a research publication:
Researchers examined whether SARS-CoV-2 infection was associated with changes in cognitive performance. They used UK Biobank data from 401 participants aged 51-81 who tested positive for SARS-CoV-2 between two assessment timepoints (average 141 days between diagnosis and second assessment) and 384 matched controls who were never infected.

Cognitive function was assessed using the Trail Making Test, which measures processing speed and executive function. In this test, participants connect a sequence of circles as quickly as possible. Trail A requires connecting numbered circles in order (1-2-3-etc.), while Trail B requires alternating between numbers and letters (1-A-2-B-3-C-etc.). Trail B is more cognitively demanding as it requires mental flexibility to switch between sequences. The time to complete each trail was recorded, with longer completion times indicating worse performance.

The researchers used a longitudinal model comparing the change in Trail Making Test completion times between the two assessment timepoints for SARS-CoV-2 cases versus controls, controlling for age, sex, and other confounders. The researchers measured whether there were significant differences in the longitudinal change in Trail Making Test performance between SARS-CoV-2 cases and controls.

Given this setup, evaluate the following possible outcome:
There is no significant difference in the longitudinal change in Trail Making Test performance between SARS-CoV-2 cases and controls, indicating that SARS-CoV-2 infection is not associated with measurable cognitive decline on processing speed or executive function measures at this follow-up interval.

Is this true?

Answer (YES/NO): NO